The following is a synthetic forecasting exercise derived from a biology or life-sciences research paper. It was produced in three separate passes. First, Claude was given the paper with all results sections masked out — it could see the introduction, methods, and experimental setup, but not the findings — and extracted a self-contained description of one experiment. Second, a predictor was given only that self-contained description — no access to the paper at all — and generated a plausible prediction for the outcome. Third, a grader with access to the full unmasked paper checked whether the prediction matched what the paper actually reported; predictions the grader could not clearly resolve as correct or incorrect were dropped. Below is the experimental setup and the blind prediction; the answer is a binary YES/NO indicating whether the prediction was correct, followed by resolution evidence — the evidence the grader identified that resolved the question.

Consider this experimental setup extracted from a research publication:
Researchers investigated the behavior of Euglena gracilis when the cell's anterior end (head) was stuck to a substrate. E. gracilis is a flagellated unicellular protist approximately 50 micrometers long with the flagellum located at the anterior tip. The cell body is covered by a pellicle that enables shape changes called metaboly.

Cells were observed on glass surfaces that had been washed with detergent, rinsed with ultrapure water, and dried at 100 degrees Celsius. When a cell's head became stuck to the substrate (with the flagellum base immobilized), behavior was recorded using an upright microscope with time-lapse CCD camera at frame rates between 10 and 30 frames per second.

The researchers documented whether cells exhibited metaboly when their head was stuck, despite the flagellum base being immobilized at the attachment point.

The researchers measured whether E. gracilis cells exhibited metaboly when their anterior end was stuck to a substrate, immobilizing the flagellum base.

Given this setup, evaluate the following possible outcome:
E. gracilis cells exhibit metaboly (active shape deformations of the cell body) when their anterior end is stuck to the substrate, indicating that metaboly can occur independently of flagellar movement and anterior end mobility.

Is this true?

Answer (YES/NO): YES